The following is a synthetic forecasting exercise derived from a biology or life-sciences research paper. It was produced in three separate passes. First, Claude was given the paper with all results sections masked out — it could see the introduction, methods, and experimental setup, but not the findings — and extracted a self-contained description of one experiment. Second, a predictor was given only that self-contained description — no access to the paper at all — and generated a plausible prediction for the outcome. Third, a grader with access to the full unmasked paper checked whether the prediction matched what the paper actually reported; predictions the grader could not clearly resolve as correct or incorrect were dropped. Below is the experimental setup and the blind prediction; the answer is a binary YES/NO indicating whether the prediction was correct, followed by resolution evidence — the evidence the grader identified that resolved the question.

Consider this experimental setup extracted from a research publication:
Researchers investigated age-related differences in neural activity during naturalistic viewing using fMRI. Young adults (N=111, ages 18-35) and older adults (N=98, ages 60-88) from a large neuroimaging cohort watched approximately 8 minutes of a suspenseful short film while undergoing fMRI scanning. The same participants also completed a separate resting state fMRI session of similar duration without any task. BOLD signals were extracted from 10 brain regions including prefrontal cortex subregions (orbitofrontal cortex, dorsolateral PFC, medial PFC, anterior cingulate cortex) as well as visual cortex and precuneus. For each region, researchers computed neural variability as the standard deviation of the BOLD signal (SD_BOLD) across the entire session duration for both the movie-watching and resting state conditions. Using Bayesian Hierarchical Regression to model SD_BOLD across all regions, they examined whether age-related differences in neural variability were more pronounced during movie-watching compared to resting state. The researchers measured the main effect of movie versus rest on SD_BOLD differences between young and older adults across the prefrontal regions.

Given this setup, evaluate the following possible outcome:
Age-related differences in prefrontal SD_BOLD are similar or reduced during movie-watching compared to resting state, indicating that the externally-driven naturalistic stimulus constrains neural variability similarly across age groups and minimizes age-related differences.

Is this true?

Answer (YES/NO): NO